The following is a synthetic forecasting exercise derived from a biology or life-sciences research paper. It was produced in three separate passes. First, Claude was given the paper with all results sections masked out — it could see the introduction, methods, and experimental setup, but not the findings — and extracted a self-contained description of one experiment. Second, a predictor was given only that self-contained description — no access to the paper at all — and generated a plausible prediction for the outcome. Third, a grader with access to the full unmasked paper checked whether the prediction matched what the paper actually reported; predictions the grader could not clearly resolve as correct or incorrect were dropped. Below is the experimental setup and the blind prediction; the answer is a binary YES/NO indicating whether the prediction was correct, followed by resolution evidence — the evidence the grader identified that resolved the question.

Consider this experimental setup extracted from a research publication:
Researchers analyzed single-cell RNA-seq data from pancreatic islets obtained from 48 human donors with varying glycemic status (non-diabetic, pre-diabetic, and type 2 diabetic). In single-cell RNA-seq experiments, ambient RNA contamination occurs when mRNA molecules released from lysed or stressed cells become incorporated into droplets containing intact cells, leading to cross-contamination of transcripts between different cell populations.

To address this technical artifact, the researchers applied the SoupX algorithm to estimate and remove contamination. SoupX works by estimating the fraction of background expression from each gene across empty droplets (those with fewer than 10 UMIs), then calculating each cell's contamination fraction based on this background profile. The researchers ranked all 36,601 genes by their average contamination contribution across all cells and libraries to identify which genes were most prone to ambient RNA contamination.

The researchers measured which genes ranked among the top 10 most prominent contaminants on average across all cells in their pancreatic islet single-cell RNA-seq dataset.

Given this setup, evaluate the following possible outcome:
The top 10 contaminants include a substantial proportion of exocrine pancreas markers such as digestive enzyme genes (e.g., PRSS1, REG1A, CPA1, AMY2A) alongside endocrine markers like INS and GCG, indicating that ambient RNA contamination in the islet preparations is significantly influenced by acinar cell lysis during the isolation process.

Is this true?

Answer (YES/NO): NO